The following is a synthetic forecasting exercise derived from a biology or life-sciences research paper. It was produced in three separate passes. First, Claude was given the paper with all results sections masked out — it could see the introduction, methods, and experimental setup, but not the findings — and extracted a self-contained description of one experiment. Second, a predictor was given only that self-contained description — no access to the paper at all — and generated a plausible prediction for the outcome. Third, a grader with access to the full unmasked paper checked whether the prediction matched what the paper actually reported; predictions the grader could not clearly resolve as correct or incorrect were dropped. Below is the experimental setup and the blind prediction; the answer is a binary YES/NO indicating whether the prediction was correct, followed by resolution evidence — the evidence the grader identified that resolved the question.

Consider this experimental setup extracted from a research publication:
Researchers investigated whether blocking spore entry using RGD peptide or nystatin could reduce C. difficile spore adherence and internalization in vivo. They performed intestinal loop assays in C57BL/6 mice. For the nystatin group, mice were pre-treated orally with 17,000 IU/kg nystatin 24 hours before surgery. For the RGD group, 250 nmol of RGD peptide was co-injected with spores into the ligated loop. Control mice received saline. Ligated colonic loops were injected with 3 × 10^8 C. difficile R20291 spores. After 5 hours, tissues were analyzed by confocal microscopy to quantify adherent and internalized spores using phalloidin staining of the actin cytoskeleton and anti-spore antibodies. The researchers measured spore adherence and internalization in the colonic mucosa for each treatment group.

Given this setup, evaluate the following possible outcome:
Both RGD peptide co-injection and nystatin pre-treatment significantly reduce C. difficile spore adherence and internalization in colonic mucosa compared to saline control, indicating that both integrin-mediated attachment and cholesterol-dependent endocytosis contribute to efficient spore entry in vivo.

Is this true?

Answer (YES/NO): NO